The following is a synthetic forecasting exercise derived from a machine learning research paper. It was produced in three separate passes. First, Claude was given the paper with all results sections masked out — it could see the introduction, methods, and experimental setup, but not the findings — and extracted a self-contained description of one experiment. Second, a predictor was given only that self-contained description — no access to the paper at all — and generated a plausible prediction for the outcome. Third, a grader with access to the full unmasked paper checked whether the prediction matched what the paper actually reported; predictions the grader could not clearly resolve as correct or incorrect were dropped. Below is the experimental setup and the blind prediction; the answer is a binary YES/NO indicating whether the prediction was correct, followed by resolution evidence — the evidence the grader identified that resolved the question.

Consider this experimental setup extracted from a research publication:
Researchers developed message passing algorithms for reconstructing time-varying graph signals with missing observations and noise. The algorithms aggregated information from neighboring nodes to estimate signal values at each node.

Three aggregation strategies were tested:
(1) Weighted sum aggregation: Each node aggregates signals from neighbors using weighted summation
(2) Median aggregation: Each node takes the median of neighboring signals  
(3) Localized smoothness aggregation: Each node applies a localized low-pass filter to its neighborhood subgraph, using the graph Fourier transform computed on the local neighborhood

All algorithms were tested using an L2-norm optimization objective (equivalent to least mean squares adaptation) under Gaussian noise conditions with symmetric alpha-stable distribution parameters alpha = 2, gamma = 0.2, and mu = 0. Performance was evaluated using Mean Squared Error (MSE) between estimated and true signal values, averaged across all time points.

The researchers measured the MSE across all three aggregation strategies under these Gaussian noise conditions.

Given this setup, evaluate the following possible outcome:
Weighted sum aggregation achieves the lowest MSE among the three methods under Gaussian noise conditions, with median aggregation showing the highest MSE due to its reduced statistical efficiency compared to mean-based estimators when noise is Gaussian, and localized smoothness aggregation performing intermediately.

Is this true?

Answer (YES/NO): NO